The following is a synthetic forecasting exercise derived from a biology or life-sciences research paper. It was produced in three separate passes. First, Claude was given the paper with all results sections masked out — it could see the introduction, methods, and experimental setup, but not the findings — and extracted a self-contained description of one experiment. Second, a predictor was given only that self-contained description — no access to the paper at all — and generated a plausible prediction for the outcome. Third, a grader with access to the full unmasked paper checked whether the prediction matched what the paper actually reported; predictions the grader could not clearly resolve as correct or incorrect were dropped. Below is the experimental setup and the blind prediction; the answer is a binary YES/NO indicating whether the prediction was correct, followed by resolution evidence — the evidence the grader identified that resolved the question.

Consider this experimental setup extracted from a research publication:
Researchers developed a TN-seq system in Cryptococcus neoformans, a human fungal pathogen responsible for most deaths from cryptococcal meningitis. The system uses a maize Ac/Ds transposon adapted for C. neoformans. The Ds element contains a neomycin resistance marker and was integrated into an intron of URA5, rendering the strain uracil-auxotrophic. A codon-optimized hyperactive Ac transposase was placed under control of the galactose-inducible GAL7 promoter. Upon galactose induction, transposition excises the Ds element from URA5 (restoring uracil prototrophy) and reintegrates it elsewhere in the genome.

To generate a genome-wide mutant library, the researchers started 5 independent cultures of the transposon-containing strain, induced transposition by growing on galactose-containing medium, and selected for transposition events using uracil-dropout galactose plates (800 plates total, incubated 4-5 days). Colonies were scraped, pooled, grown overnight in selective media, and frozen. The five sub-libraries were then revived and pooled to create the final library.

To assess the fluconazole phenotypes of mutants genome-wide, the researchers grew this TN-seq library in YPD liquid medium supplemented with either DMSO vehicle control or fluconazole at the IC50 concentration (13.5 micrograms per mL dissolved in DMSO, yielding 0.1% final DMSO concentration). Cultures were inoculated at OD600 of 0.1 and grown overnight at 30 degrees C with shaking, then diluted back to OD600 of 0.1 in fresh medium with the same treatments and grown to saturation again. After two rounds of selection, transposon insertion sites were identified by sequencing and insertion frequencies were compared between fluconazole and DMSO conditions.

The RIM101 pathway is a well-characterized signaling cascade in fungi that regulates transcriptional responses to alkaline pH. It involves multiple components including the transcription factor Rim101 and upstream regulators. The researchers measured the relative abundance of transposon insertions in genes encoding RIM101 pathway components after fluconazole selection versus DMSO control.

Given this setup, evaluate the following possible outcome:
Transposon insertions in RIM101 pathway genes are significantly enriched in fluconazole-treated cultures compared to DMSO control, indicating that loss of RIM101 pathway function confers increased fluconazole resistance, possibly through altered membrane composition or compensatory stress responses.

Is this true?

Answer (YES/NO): NO